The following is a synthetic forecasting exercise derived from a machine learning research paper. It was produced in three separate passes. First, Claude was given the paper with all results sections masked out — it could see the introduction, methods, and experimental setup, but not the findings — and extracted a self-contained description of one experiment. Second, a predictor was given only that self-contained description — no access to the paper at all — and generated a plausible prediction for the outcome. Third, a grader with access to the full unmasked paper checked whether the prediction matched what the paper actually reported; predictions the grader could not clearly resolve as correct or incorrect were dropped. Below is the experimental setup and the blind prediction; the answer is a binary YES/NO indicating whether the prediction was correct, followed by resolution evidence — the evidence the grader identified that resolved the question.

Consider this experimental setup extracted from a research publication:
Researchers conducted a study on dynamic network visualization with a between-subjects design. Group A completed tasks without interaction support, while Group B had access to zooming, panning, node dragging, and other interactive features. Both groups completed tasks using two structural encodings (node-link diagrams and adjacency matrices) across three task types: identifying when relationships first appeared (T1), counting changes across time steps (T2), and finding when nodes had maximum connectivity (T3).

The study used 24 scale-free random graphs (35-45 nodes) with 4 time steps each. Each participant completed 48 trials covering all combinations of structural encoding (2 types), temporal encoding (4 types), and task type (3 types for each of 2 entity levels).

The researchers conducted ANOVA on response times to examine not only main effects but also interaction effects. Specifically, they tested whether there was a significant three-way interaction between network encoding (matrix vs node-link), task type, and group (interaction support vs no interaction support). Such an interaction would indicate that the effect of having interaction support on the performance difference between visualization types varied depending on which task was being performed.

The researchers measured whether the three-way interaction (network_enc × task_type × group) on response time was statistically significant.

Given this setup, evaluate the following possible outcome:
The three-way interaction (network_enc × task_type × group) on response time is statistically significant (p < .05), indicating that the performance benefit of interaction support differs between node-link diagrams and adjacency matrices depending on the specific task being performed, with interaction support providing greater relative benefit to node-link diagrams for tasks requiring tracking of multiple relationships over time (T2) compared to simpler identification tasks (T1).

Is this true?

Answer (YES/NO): NO